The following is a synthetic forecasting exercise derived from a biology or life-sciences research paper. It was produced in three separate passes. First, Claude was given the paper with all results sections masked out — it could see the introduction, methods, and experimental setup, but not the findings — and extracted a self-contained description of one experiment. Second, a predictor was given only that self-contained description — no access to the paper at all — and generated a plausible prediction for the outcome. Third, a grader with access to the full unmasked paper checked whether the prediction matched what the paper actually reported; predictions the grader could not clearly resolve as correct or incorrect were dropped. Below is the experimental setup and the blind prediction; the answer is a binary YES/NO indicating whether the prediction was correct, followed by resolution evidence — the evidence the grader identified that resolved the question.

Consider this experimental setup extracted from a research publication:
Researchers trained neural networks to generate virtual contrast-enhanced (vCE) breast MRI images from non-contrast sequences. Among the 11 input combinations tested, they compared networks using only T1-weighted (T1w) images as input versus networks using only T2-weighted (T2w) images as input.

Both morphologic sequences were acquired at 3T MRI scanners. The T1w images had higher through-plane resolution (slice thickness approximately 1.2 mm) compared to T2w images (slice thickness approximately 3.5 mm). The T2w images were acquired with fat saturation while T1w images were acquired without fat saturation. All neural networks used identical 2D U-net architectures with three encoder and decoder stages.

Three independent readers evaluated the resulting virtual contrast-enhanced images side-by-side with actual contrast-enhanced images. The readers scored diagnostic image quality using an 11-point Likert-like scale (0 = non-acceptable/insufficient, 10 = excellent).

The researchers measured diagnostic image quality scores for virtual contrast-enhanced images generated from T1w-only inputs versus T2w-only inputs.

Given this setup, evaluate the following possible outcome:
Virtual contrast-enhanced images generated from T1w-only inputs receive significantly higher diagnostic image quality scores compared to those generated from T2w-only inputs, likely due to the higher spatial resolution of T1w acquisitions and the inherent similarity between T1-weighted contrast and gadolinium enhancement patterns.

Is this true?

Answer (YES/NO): YES